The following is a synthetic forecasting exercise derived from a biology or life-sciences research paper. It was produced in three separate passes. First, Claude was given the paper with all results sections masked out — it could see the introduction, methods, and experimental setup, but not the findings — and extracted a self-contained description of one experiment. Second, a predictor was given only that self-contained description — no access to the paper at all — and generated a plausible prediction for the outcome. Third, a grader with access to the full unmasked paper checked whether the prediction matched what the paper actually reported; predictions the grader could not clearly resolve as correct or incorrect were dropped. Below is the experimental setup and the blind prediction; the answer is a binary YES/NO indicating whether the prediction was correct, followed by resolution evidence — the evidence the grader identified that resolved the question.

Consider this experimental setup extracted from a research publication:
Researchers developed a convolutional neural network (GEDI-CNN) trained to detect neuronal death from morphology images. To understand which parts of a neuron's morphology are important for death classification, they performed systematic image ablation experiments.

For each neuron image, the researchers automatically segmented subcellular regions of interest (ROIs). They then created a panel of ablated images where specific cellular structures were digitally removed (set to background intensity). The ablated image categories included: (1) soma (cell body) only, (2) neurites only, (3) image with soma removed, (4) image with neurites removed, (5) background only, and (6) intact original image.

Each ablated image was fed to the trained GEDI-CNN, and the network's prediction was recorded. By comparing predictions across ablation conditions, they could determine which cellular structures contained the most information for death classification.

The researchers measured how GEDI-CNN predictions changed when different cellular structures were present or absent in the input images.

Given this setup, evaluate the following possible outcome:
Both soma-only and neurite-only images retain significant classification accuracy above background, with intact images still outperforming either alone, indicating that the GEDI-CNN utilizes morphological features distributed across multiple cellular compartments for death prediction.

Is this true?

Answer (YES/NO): YES